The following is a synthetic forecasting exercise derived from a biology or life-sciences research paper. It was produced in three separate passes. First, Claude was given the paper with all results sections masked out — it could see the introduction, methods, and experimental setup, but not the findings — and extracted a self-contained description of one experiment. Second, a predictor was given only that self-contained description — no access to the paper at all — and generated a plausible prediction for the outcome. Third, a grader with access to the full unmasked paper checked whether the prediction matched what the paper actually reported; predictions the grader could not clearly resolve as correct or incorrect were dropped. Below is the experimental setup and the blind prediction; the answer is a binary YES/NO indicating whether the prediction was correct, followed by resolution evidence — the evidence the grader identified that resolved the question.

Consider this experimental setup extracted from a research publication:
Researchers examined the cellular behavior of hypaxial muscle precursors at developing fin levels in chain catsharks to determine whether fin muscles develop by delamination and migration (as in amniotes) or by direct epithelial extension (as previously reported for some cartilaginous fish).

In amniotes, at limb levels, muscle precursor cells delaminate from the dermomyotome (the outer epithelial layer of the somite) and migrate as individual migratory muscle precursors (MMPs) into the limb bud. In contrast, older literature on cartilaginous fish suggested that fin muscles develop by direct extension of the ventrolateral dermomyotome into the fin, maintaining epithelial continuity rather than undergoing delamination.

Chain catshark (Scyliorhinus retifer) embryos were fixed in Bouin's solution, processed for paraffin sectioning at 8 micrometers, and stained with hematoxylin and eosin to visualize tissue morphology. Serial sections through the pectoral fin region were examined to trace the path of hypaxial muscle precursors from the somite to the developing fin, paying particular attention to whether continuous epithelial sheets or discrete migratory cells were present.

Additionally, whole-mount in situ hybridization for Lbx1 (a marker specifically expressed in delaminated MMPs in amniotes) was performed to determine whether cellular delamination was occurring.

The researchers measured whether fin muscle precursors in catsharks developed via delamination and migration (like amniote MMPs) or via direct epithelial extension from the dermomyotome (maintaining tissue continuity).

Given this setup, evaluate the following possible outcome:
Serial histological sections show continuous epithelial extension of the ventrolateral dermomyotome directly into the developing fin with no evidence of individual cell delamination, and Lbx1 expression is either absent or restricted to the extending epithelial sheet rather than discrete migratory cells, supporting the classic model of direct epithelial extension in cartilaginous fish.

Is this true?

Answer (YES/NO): NO